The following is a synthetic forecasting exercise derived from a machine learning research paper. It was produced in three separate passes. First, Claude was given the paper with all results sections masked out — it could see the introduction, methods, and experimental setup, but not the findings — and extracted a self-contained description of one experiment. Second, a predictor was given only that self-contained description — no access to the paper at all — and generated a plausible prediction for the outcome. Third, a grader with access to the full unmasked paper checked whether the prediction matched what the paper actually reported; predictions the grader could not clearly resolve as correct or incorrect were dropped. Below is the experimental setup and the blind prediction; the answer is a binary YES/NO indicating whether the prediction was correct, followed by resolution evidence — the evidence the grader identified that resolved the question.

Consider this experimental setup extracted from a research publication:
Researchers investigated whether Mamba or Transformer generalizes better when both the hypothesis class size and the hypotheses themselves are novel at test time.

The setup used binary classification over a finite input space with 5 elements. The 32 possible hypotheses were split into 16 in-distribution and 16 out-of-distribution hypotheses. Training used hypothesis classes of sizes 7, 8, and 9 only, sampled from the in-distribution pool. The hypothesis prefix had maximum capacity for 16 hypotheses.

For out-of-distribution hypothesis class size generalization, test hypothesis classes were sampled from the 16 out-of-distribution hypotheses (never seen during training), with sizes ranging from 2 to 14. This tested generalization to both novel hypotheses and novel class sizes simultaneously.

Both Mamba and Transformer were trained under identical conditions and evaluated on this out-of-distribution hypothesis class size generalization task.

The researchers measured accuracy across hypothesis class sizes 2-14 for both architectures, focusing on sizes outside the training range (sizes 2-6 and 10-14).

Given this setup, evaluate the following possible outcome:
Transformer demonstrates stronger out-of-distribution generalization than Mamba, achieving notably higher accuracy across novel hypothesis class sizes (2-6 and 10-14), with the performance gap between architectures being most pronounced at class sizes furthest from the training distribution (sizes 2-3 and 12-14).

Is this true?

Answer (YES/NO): NO